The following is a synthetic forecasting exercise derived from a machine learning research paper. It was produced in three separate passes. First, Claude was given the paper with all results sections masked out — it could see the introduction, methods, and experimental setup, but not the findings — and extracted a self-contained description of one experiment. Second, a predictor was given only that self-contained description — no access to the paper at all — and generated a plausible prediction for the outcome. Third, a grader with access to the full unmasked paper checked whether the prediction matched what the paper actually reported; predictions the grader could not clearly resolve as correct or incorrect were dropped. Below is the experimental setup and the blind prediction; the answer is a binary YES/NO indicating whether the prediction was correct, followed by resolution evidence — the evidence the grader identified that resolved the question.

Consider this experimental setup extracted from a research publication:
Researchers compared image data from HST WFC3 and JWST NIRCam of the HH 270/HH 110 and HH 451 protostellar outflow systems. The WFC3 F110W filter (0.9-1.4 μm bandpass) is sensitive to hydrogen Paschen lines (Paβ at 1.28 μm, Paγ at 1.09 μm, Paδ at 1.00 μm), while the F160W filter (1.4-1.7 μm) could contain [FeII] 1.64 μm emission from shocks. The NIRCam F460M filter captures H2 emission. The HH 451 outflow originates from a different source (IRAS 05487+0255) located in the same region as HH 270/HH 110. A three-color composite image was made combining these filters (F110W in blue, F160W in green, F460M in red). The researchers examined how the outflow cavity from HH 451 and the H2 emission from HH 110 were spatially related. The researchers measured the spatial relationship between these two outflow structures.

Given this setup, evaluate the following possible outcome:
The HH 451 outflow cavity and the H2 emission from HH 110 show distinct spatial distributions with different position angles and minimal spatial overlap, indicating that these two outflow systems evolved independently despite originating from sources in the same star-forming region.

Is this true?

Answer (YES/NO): NO